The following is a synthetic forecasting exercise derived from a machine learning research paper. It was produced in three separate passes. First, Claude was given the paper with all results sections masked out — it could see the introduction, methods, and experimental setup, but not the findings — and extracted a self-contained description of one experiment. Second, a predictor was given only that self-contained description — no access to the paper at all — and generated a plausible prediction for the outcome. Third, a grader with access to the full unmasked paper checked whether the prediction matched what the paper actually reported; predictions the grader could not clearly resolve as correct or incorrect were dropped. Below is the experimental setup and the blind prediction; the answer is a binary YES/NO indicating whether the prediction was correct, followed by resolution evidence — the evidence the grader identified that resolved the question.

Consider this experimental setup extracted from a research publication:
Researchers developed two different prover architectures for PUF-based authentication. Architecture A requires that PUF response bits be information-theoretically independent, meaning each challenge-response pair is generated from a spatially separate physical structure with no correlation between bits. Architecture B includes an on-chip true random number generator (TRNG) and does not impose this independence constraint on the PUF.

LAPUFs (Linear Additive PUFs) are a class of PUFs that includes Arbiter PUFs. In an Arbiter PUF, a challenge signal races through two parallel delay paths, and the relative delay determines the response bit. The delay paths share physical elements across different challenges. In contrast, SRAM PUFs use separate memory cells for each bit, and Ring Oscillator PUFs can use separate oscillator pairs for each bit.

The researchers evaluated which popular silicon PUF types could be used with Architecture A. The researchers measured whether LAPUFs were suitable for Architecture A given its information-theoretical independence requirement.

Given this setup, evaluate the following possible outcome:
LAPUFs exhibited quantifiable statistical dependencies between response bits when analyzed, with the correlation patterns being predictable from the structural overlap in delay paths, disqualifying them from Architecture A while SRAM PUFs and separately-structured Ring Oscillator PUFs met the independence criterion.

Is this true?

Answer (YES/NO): NO